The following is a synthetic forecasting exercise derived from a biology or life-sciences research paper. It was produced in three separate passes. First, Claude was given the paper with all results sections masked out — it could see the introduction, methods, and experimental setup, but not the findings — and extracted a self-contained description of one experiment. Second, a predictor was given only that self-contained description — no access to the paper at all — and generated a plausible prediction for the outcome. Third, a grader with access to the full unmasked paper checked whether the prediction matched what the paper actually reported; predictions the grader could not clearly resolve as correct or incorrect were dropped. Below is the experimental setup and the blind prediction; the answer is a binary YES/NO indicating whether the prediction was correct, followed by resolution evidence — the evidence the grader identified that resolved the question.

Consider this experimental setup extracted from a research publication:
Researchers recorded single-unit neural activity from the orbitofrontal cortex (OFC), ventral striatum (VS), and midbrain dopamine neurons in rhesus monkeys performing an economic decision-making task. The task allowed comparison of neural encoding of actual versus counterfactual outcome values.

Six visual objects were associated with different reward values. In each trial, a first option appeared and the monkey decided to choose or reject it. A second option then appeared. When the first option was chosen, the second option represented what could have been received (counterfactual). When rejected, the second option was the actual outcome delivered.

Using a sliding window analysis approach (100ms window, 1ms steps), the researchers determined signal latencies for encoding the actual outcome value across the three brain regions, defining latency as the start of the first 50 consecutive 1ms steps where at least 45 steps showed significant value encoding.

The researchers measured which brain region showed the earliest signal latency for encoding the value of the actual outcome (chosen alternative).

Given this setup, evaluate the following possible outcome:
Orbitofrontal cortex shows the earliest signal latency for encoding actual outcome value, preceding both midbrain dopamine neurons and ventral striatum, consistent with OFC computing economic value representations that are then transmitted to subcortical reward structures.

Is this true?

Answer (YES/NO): NO